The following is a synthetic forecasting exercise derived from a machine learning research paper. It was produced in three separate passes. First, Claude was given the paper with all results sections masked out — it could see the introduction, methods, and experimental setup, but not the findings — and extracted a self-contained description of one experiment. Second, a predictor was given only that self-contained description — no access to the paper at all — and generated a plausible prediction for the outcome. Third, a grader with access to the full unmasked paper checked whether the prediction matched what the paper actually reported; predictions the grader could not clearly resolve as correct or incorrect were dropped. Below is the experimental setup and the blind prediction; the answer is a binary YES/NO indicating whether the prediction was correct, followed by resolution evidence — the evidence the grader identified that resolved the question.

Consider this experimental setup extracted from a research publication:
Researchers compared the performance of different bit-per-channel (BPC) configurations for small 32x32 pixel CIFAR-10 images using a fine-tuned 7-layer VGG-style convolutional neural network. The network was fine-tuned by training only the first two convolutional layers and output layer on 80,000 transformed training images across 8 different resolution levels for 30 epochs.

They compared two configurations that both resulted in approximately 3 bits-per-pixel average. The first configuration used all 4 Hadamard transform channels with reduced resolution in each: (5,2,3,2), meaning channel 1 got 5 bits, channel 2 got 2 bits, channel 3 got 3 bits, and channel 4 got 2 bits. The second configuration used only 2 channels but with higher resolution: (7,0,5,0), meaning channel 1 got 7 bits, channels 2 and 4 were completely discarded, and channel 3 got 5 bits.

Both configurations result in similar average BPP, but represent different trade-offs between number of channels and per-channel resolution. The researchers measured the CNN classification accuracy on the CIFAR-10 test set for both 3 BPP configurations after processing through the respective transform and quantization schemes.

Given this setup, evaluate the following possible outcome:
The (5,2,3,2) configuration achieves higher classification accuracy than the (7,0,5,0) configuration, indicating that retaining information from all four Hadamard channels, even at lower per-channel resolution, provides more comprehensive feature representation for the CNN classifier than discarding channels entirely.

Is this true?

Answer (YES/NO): NO